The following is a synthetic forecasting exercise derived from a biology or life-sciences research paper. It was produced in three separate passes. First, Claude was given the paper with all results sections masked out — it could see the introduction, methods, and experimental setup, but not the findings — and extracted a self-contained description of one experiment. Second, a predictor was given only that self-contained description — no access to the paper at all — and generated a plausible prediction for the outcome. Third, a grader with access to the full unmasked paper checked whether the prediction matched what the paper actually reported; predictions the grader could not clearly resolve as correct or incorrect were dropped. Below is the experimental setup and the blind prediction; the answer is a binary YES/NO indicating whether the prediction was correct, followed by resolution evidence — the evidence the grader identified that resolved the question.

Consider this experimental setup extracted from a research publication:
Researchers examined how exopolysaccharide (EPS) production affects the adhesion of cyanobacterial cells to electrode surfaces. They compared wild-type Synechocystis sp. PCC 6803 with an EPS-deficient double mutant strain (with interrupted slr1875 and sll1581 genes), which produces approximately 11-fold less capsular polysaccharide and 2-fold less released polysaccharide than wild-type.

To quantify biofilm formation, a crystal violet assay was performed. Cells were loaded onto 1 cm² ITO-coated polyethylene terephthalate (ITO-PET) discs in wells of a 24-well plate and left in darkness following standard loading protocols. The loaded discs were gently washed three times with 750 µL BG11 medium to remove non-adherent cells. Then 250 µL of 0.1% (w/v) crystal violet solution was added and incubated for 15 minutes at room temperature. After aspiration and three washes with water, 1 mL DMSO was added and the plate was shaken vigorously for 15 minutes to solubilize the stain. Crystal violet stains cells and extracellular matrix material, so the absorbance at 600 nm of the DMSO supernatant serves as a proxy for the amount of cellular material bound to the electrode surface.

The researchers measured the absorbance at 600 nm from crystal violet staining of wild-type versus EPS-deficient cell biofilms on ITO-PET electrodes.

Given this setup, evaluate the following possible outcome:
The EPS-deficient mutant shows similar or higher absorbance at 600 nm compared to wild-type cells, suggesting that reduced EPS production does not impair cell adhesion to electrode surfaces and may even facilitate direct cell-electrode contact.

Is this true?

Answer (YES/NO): YES